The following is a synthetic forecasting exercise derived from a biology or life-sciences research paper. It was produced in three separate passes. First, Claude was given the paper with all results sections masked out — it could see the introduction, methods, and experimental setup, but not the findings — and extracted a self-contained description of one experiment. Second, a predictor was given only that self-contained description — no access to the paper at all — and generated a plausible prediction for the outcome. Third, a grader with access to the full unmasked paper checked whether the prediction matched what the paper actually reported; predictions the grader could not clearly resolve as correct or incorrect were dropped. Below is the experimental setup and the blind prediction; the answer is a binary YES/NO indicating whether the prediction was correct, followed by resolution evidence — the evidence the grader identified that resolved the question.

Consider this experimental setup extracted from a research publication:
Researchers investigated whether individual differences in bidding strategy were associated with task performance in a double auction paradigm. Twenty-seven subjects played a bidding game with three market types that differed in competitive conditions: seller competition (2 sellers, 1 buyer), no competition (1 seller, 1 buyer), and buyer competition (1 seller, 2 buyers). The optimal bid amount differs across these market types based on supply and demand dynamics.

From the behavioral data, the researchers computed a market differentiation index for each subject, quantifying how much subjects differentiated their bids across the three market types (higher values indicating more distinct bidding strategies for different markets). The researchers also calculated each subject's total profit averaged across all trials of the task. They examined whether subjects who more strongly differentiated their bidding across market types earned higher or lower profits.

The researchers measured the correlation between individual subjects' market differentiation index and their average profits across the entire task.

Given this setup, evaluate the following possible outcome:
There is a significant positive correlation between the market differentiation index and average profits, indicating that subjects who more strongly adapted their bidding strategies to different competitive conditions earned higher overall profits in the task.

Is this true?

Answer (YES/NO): YES